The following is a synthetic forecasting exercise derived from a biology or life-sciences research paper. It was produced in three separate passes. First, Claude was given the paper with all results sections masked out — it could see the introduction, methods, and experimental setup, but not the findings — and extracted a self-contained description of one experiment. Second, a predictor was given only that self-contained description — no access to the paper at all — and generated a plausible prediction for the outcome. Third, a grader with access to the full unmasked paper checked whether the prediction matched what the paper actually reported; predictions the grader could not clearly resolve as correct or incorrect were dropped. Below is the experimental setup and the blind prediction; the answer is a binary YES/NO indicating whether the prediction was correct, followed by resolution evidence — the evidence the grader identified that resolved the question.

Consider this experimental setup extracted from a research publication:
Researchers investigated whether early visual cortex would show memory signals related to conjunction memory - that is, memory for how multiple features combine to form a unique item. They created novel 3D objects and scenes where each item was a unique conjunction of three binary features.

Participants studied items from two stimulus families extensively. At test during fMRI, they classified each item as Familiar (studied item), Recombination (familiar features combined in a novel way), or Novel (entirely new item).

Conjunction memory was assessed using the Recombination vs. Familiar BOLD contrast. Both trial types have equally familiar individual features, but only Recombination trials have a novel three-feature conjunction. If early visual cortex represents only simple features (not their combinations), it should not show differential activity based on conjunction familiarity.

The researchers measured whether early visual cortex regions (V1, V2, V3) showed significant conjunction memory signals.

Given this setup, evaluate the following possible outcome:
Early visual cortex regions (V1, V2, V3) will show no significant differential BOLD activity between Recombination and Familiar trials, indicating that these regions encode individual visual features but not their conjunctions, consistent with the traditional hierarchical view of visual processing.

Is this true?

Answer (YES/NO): YES